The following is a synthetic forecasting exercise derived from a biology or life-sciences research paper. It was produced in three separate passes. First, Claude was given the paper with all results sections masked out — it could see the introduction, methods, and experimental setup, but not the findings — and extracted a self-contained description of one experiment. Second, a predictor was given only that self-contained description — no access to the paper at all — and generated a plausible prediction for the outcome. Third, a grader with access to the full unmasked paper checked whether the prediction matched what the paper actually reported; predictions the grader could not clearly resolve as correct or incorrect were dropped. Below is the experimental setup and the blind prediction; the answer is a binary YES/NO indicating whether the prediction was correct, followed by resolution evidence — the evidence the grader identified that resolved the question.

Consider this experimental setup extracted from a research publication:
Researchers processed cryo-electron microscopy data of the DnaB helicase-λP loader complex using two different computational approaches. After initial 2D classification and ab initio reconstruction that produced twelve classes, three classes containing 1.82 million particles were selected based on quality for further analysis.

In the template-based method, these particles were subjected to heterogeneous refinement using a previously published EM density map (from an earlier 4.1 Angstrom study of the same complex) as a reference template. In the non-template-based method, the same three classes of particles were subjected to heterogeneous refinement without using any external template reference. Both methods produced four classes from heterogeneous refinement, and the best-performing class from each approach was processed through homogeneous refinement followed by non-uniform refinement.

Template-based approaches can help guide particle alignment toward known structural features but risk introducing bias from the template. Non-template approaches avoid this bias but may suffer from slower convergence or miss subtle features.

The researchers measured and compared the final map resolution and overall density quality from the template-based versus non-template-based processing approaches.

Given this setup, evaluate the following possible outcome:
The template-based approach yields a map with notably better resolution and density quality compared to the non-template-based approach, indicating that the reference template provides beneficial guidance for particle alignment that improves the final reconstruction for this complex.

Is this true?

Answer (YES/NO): NO